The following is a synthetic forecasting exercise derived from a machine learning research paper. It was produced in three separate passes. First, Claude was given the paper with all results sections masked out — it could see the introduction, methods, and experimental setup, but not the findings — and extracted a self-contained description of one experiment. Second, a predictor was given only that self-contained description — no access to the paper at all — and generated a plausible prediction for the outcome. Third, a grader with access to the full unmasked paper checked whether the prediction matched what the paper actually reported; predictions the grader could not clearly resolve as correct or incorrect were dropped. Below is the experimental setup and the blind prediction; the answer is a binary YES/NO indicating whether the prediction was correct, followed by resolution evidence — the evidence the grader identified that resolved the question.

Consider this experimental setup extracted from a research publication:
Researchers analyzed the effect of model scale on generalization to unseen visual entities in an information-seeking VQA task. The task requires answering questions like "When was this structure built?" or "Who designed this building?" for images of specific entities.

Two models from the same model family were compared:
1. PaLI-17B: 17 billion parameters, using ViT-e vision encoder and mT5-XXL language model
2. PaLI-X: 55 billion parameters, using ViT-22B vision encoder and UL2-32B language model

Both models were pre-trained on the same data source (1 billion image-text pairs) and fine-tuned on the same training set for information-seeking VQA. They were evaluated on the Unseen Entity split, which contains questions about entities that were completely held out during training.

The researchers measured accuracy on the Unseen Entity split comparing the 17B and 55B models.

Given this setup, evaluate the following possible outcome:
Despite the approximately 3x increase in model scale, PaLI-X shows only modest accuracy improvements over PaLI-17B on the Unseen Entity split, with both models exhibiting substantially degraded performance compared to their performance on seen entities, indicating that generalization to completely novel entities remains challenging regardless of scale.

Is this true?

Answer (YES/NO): YES